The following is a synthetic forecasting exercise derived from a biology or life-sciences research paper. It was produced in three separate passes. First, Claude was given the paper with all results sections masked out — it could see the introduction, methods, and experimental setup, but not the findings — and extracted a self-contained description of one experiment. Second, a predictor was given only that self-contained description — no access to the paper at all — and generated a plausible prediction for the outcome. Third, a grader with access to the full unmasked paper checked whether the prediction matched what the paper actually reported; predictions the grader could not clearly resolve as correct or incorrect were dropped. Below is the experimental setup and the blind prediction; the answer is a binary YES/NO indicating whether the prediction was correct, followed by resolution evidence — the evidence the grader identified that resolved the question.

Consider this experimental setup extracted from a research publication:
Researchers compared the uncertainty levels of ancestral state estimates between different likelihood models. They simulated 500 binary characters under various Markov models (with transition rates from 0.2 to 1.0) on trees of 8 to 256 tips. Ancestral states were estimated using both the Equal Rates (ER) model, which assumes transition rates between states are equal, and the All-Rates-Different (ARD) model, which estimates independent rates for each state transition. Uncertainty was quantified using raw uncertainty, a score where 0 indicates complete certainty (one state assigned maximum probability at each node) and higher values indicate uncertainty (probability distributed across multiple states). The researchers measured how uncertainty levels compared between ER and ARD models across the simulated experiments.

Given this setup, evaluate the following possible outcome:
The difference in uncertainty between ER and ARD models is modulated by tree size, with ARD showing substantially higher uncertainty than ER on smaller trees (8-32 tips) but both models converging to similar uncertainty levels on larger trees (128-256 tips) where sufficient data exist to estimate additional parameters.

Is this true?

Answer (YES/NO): NO